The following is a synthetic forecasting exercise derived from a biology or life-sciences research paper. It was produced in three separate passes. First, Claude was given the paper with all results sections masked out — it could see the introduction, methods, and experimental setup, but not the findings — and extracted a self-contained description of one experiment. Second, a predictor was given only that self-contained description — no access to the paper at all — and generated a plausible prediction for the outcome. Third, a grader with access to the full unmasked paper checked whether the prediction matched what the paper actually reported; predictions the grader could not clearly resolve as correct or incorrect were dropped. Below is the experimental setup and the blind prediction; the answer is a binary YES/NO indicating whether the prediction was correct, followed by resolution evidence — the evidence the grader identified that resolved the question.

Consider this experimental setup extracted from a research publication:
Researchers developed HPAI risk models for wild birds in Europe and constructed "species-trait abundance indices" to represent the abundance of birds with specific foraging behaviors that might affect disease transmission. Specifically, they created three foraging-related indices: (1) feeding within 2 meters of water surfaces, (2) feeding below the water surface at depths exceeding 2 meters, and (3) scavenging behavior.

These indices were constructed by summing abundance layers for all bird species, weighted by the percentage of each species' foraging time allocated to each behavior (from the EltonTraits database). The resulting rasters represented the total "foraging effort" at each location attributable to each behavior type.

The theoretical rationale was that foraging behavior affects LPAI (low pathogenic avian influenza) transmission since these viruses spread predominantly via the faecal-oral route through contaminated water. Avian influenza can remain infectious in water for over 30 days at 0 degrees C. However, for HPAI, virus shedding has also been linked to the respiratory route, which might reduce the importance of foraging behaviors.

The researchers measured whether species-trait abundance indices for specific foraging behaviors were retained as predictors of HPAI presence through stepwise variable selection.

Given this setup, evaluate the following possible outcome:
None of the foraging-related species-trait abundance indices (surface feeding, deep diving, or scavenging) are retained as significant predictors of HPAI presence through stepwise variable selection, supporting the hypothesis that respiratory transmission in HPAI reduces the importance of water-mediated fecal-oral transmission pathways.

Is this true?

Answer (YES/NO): NO